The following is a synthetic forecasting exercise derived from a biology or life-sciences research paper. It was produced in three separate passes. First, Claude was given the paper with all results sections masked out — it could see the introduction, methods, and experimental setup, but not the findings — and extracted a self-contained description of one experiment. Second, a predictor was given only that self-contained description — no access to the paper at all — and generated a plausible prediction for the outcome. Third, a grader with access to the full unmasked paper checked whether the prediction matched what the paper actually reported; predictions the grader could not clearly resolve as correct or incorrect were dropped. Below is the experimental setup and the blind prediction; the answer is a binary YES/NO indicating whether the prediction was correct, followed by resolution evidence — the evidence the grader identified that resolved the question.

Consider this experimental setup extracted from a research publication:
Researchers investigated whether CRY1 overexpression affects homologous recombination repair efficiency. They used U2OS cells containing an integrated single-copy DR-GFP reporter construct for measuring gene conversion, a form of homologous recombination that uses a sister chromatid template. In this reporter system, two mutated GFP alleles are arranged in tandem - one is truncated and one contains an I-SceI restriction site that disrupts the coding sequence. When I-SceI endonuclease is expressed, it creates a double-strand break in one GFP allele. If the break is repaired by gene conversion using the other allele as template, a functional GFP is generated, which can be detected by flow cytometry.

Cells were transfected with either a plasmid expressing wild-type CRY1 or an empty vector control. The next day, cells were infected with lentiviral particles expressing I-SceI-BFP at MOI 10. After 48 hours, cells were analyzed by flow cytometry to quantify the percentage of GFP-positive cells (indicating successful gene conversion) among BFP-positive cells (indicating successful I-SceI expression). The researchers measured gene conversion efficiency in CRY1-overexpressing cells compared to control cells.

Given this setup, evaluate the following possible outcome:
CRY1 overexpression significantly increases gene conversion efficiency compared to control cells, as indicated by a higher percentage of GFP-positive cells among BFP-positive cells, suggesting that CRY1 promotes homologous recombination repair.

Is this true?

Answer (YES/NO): NO